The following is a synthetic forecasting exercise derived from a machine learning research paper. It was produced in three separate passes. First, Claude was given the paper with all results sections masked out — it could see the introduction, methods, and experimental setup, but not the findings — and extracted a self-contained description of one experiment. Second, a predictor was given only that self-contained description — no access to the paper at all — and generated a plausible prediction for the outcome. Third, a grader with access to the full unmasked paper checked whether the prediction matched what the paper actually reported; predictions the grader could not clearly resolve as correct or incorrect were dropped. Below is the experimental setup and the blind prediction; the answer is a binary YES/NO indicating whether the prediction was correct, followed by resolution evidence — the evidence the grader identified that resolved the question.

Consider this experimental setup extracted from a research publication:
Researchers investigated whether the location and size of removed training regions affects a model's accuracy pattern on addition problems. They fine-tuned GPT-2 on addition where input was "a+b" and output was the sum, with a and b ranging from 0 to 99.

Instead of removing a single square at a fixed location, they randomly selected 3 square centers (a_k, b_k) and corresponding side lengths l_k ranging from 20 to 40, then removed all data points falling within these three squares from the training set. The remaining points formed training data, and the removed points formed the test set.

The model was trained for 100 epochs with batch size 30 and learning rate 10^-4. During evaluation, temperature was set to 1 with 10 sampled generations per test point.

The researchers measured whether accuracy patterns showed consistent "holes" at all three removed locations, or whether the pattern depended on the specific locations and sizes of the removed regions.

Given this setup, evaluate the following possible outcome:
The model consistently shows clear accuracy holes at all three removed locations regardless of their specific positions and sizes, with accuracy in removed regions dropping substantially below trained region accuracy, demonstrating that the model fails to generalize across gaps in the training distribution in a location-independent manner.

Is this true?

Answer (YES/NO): YES